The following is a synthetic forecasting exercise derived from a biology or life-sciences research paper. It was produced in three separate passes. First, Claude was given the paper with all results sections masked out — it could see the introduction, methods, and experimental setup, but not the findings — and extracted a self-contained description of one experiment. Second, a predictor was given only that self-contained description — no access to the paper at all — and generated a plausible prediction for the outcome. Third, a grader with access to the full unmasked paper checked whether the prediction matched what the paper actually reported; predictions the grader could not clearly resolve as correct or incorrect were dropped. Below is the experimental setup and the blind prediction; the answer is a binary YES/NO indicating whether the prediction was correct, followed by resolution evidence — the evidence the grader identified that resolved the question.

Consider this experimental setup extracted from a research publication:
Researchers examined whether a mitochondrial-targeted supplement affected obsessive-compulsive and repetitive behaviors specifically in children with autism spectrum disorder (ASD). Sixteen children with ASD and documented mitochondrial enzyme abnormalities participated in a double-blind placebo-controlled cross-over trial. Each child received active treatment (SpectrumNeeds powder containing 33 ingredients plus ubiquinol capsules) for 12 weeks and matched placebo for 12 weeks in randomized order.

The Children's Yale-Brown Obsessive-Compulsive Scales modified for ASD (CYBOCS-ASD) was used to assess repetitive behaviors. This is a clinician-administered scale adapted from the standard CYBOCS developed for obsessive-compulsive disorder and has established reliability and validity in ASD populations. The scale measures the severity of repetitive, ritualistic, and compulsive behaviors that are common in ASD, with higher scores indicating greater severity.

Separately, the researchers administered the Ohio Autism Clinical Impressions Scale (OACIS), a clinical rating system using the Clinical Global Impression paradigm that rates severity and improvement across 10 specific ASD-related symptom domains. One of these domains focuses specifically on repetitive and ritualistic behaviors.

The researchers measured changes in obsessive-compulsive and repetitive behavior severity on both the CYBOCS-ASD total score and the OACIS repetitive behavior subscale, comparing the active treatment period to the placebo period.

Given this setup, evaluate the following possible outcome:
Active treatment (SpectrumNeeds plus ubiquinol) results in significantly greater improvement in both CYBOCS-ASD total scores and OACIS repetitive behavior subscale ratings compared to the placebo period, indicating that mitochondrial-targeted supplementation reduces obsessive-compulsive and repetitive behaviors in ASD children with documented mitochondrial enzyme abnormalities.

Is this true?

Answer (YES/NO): NO